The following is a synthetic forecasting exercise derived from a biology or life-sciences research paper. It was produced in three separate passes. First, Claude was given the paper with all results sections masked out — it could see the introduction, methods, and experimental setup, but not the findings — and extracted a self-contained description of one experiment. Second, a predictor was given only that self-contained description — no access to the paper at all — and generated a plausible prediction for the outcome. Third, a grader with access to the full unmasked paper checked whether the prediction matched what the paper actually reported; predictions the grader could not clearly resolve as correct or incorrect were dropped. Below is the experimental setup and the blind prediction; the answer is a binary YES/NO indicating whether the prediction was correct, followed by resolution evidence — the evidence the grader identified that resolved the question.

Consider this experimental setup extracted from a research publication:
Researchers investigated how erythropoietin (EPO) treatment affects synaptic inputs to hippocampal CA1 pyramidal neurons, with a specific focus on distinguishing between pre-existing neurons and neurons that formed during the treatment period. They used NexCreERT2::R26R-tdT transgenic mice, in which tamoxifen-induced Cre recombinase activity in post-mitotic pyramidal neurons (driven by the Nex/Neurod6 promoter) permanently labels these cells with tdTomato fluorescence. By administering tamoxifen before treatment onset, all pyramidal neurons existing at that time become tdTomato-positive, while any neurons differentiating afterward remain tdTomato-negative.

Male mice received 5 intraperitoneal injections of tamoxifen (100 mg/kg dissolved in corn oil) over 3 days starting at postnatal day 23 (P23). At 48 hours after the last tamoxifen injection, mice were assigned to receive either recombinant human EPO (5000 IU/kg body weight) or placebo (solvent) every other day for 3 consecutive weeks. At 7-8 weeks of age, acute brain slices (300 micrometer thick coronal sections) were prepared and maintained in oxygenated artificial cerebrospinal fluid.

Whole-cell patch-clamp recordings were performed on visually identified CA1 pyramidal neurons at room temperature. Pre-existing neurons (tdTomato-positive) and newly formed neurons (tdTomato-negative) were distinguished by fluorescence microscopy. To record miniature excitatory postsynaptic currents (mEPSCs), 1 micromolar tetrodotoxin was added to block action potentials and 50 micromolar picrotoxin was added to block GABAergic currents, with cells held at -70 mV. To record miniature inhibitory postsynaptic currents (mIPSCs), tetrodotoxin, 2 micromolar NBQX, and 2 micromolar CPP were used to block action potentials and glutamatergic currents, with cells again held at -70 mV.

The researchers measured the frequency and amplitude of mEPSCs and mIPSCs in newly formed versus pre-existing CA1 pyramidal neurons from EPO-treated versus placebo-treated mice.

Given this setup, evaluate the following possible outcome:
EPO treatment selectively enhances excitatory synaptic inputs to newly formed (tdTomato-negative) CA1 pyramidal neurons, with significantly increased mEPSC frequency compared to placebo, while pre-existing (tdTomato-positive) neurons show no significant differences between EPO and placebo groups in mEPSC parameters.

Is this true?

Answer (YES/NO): NO